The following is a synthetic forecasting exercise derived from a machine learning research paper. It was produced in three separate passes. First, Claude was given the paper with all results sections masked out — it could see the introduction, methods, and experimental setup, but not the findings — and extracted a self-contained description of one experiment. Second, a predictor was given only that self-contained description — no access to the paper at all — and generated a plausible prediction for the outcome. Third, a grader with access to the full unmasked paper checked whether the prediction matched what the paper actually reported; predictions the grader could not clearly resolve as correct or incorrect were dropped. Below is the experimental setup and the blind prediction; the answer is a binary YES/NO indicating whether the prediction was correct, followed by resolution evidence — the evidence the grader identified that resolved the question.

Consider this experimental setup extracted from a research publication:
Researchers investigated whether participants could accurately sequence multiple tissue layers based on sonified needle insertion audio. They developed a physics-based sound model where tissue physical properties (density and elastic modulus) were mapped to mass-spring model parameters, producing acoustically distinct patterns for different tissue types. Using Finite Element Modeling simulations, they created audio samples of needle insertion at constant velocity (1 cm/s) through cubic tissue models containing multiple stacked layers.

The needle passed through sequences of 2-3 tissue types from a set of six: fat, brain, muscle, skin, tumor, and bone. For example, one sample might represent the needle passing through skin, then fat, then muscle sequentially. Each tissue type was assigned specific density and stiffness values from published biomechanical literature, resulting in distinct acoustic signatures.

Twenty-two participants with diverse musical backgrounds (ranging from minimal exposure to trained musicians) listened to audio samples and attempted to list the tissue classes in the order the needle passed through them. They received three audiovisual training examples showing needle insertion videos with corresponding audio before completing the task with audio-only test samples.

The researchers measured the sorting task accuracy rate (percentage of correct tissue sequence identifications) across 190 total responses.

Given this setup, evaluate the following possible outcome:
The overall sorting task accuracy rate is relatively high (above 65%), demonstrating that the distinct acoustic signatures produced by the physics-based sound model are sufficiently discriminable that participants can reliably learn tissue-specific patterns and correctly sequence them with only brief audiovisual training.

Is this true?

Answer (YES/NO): YES